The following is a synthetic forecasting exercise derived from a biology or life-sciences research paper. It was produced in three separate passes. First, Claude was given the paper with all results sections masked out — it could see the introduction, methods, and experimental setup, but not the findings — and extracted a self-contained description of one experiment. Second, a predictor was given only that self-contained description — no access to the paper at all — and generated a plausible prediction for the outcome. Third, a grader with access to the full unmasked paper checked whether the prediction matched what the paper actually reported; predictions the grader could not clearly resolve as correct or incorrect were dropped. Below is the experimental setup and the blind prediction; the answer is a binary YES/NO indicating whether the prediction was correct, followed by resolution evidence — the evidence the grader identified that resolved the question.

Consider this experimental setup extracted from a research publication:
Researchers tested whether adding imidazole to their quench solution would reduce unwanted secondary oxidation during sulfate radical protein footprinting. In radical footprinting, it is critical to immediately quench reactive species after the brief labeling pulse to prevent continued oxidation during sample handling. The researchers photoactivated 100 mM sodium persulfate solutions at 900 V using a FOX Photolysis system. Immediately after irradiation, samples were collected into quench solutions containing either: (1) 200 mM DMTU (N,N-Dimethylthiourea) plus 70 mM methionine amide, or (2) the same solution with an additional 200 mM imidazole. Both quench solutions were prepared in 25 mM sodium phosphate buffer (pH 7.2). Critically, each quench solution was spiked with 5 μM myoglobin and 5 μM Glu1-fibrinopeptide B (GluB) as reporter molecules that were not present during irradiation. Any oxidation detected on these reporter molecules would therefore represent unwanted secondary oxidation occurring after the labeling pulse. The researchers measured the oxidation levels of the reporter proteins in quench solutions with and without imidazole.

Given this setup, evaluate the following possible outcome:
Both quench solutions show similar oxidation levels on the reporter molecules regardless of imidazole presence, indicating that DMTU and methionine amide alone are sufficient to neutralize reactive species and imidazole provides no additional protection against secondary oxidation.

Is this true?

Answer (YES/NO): NO